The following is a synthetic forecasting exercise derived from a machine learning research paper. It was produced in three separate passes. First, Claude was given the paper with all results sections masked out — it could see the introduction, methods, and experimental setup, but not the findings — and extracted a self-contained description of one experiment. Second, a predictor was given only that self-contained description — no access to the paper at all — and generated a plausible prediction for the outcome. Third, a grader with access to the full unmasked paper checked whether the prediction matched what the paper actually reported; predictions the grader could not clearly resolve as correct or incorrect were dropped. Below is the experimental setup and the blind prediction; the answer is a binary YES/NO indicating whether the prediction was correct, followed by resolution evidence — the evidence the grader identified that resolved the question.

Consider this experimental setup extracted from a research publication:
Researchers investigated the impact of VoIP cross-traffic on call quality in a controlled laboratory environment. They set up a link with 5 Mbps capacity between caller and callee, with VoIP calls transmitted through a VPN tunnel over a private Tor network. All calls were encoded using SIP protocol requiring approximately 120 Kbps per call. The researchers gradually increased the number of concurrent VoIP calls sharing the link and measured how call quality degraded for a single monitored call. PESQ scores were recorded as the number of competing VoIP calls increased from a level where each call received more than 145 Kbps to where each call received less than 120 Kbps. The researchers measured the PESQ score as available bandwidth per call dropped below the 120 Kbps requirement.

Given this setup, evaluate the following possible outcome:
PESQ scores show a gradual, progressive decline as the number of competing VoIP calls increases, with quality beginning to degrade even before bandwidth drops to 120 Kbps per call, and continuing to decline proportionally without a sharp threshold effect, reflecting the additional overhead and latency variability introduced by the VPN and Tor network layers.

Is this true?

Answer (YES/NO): NO